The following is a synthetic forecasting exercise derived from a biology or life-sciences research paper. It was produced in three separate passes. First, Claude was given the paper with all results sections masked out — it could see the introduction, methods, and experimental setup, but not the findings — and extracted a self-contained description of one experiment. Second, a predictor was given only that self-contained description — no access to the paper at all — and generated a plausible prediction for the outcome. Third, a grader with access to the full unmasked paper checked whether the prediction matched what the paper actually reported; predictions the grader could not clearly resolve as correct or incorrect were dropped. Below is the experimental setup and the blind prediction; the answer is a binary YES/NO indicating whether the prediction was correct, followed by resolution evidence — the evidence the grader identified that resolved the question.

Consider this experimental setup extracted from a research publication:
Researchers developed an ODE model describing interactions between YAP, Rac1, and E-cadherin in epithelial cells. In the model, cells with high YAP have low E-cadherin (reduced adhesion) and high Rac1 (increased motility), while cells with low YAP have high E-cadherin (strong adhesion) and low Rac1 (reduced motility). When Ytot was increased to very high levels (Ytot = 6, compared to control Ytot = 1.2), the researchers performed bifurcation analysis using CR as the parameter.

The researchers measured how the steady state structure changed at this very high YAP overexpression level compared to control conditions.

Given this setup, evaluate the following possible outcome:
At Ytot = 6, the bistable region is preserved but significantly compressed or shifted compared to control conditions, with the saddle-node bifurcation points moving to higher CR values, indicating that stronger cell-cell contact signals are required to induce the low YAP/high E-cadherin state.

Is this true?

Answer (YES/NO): NO